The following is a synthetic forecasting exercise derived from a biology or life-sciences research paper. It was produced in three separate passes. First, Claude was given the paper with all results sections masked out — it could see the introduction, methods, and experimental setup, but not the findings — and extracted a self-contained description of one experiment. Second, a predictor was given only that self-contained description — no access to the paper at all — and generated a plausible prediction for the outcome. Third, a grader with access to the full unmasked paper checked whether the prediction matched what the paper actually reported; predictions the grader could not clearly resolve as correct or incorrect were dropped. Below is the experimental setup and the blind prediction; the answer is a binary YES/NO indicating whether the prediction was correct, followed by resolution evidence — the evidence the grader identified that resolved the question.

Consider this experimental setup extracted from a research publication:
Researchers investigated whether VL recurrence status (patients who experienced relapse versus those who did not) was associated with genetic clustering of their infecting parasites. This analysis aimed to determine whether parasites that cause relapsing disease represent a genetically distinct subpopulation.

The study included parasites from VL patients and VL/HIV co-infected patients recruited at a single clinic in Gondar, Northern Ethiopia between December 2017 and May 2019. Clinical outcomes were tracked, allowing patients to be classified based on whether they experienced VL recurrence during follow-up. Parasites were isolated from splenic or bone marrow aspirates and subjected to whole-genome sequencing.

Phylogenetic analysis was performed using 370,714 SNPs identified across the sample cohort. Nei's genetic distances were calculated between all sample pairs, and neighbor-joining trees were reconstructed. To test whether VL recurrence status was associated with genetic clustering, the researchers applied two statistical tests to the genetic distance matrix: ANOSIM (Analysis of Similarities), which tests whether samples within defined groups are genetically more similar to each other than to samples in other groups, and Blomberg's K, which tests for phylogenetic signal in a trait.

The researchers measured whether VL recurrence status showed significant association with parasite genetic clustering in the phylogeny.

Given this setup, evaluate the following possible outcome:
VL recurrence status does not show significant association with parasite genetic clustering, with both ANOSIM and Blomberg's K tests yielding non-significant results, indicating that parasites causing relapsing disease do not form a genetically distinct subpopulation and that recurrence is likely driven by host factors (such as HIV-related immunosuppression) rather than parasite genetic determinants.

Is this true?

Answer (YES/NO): NO